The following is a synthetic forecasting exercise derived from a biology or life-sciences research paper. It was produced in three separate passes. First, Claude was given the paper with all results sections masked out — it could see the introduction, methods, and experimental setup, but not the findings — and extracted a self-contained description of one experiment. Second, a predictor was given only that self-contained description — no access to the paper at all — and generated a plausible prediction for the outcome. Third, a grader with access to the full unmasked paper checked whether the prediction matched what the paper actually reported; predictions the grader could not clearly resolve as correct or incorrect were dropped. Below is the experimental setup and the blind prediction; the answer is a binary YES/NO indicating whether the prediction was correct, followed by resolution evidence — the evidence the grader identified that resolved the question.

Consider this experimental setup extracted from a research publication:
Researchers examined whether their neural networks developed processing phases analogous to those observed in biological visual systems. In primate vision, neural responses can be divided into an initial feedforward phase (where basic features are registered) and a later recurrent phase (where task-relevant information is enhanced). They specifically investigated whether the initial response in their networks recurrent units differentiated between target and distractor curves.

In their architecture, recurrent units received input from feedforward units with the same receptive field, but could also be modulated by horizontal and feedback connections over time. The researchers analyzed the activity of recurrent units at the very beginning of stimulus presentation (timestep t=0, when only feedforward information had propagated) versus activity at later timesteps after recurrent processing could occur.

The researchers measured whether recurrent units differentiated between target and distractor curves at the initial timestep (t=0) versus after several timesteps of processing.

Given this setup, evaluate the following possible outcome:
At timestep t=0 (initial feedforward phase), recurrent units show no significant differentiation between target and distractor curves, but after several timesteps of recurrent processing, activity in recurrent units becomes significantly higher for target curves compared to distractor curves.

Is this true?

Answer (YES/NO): YES